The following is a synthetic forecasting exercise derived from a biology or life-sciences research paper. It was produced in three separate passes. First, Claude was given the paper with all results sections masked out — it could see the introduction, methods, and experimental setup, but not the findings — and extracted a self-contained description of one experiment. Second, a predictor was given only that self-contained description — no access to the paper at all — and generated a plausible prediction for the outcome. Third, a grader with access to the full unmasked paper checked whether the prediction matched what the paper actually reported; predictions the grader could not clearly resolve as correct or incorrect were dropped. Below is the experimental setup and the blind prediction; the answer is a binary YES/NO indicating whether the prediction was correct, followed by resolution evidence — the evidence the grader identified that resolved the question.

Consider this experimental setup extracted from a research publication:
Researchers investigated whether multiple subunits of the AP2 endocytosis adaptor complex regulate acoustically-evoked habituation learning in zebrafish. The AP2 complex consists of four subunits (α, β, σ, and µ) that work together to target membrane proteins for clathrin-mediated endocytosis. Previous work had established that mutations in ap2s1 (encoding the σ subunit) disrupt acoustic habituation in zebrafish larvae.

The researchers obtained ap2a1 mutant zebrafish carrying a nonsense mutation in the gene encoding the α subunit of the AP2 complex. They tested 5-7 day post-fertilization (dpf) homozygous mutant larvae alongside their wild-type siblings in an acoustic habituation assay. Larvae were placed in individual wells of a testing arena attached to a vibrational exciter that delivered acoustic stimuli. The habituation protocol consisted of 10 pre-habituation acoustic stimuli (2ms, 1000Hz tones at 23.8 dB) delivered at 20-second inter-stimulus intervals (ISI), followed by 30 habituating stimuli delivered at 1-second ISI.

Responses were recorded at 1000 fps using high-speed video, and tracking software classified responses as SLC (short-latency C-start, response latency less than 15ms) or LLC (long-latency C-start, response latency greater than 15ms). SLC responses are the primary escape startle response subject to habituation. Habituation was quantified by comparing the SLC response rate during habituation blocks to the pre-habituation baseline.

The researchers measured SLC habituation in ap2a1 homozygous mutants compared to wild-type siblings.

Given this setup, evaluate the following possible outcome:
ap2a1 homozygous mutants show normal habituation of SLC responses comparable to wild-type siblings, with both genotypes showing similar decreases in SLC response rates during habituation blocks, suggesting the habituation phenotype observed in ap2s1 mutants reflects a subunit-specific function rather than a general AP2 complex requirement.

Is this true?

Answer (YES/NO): NO